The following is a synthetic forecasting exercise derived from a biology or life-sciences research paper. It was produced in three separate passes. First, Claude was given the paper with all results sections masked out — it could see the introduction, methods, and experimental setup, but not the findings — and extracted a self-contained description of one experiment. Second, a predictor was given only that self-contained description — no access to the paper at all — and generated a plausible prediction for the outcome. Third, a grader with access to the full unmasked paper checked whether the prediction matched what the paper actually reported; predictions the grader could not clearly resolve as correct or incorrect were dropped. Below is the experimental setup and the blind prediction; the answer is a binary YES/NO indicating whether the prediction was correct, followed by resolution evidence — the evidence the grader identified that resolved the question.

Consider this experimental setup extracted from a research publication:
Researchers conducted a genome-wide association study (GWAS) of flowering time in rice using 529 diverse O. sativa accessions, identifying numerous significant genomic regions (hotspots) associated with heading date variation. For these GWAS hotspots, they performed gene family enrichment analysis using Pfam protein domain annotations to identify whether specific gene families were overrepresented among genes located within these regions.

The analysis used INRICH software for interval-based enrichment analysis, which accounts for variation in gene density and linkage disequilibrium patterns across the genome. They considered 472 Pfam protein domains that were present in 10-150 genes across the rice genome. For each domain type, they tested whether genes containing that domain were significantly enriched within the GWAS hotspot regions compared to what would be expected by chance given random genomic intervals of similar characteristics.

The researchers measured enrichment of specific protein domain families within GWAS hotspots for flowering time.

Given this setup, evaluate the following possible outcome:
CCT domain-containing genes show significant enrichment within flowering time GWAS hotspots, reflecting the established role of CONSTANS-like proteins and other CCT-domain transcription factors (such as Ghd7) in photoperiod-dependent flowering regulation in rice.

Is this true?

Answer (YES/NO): YES